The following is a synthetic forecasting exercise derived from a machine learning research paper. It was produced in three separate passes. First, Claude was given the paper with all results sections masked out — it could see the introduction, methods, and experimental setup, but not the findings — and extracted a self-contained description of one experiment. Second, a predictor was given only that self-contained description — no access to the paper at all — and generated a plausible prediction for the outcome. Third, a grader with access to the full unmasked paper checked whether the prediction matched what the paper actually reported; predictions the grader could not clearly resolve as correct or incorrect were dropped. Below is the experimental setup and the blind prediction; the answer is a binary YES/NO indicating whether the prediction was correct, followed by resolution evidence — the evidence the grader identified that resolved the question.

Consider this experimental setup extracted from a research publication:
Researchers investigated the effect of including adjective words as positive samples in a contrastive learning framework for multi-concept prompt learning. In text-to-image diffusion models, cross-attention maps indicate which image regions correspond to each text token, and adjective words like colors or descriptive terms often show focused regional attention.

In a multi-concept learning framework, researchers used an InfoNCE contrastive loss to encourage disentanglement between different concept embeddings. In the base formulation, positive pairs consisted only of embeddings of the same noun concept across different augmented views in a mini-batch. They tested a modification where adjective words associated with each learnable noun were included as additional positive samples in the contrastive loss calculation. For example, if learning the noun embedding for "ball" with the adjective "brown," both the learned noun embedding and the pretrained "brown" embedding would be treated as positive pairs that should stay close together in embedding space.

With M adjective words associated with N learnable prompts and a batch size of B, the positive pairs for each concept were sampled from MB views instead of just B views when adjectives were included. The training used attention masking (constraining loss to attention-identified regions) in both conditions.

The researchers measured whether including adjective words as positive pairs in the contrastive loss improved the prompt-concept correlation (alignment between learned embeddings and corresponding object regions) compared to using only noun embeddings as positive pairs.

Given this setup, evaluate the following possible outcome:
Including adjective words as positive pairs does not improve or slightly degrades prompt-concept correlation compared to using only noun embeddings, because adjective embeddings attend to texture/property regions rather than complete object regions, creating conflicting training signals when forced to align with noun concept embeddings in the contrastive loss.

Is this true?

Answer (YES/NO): NO